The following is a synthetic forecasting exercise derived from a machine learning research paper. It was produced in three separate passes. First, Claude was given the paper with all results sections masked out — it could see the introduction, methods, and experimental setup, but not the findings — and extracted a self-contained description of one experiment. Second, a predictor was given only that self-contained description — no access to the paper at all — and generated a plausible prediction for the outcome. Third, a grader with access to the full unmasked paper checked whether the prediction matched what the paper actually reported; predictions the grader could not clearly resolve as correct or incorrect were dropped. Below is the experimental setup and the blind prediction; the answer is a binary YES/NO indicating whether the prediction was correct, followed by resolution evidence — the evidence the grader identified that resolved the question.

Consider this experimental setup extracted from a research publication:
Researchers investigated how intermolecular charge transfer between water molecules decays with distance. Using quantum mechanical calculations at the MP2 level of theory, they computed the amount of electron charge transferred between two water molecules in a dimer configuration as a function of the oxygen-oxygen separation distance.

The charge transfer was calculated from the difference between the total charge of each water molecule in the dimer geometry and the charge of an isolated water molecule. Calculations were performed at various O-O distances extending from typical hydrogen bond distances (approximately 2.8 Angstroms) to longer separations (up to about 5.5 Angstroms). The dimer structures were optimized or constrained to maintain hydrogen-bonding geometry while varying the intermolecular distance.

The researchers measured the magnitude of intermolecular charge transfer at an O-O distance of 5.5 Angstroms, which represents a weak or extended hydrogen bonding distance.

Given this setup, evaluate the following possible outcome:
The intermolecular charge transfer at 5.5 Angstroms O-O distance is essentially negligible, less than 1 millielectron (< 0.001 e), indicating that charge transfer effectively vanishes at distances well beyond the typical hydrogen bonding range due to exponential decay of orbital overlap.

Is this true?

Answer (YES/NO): YES